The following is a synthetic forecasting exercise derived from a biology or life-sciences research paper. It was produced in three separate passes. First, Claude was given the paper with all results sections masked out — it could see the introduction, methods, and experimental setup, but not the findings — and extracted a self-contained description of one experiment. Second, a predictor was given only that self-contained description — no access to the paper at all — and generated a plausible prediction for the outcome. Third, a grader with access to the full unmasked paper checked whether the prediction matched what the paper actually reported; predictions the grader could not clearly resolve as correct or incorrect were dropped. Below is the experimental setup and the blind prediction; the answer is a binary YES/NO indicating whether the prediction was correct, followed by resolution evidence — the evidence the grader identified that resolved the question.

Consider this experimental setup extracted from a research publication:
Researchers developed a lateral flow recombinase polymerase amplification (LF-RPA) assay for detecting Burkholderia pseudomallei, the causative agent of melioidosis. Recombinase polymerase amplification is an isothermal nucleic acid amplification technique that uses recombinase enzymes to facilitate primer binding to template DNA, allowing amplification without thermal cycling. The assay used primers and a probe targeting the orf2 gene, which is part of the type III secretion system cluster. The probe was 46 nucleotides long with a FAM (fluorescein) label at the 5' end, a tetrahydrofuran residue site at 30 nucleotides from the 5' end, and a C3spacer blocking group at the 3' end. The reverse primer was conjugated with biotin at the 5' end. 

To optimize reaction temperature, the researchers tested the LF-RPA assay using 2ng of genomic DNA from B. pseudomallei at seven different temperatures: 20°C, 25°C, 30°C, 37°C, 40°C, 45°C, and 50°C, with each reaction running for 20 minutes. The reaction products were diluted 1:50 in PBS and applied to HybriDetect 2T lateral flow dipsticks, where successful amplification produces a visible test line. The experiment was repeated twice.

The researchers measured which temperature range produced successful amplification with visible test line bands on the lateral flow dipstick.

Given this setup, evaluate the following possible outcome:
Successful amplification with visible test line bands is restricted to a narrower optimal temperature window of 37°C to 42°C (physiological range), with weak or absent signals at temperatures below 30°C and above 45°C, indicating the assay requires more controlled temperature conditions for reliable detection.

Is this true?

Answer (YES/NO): NO